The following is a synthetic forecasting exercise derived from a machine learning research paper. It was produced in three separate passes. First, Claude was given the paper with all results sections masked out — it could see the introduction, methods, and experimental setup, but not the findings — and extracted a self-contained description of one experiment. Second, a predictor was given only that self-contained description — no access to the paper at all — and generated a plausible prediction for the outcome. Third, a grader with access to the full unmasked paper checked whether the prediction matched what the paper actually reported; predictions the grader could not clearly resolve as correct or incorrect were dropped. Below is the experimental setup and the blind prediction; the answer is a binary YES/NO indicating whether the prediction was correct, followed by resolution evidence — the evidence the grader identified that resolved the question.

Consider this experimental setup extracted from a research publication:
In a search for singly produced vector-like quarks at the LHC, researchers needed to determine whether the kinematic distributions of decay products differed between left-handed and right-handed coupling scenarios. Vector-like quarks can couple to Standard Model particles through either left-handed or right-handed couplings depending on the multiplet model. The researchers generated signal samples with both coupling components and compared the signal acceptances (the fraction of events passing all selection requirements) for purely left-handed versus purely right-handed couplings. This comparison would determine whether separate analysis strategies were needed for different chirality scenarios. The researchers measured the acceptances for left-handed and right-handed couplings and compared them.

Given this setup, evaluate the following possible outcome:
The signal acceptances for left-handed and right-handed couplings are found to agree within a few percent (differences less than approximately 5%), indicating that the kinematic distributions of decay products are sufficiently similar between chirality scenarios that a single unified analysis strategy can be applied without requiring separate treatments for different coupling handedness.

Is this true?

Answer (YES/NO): NO